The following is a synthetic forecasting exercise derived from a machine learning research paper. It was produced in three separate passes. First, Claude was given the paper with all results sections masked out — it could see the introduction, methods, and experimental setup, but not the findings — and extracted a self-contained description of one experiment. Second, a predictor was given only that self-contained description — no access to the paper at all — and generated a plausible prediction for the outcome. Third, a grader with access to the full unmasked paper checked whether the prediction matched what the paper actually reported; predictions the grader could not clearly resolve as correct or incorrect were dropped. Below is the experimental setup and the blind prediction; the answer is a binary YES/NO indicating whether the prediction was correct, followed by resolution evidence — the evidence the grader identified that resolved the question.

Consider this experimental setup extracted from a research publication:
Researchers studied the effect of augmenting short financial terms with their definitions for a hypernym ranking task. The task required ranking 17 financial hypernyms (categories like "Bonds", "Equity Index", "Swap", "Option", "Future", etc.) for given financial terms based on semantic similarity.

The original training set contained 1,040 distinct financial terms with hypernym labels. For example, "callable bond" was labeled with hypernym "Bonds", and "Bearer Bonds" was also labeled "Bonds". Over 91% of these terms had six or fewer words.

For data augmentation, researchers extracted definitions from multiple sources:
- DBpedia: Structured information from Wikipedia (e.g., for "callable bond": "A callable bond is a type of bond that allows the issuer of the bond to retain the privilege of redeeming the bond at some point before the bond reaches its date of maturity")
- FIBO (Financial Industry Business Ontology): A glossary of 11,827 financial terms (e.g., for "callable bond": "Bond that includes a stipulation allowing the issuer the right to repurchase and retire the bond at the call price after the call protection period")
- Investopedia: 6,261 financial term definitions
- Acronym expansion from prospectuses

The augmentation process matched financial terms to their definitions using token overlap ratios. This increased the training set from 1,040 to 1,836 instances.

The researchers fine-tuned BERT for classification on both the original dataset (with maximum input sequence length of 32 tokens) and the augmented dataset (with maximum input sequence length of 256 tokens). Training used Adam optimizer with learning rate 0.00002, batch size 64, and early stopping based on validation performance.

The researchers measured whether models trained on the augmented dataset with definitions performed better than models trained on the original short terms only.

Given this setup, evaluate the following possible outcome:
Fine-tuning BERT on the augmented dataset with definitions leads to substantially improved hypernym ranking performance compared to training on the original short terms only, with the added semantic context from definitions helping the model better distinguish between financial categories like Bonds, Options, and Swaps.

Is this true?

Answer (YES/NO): YES